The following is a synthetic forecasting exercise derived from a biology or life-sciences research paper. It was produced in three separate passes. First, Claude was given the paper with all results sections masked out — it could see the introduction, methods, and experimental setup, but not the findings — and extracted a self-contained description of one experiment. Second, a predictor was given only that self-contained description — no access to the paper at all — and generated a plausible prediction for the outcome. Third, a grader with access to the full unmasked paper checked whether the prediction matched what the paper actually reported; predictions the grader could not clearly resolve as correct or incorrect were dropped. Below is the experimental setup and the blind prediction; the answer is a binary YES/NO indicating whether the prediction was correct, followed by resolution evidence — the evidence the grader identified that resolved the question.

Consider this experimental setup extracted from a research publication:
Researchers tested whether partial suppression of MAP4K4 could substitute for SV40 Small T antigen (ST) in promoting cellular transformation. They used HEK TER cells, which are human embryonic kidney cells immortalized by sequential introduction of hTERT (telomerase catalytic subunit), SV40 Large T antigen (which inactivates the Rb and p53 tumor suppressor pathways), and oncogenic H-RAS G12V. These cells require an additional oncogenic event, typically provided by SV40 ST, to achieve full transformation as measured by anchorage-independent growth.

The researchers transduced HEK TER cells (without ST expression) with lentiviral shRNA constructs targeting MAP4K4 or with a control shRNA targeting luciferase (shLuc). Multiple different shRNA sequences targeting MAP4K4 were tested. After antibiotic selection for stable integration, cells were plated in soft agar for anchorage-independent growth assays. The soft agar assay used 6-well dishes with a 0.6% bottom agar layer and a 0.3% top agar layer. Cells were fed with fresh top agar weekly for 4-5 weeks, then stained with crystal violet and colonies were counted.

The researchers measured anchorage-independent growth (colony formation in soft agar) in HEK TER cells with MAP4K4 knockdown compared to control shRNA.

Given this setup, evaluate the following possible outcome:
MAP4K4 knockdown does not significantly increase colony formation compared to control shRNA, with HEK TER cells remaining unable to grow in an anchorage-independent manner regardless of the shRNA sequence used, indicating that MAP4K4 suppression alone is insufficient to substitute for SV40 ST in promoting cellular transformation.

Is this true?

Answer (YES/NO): NO